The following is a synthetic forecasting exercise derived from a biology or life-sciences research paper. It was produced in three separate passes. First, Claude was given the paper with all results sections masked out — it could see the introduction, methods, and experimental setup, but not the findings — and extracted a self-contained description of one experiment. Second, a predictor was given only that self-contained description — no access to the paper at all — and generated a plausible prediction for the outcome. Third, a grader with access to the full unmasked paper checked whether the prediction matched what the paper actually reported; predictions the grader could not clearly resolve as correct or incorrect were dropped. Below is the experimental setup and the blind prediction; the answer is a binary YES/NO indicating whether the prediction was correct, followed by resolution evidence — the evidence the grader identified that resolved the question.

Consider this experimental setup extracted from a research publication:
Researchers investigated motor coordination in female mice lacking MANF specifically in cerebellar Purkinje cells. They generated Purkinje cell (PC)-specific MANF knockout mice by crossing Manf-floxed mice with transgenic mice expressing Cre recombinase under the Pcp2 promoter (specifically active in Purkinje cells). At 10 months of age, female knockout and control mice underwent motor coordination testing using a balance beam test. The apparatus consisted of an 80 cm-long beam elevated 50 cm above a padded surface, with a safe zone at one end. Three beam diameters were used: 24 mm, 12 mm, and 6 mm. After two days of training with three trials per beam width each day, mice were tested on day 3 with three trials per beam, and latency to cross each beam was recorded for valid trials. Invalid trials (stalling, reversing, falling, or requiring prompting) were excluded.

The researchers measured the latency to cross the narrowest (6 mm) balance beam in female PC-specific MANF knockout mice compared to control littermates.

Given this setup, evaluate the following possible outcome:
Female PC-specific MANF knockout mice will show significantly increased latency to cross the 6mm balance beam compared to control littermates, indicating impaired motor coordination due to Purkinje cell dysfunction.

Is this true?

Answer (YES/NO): YES